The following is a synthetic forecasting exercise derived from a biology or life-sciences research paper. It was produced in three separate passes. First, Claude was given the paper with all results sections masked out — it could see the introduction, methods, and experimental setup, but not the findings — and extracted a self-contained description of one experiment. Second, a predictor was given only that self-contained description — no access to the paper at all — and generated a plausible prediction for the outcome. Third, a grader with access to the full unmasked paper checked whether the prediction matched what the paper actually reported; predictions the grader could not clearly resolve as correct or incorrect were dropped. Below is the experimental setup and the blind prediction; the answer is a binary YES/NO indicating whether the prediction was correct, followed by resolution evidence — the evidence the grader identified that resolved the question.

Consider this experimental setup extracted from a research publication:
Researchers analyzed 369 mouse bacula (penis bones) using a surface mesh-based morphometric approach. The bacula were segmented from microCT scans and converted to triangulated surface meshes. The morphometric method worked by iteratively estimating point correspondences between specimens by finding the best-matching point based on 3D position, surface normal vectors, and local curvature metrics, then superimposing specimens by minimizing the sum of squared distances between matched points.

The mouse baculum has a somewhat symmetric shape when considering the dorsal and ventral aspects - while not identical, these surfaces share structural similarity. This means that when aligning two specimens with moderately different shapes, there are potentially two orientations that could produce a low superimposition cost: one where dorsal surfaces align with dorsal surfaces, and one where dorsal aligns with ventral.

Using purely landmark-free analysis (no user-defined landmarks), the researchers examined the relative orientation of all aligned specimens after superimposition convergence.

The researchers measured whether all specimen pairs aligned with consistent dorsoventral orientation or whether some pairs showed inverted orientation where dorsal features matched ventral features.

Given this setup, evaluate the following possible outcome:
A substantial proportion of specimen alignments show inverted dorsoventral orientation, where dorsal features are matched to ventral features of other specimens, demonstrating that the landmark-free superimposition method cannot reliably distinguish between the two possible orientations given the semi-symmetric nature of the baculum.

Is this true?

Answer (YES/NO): NO